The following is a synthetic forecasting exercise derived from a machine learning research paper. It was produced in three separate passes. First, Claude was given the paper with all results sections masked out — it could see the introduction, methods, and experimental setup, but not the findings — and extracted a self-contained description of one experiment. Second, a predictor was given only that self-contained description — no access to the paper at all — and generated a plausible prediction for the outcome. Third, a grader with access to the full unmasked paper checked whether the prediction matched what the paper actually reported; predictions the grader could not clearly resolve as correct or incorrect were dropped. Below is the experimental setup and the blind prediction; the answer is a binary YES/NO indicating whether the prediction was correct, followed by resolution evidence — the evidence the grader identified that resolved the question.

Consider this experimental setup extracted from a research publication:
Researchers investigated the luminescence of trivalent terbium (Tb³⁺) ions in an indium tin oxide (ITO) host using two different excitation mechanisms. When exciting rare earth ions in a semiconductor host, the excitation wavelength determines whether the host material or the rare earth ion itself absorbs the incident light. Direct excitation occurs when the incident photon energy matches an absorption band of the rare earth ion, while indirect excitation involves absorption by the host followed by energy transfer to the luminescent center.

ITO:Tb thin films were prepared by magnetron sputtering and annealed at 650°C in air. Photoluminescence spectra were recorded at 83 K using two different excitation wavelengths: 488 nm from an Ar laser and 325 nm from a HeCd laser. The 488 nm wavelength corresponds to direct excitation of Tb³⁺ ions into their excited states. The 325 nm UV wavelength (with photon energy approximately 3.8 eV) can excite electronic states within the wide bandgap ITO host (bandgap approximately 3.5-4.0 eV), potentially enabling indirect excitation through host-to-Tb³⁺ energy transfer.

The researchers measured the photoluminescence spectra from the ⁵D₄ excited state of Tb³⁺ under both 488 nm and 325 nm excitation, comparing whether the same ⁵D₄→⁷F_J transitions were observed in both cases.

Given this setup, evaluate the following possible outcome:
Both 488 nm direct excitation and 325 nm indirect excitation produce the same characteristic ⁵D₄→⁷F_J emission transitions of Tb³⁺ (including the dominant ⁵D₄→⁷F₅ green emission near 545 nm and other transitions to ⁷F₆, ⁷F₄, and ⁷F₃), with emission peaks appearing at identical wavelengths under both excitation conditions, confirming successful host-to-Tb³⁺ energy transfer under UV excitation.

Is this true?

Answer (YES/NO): NO